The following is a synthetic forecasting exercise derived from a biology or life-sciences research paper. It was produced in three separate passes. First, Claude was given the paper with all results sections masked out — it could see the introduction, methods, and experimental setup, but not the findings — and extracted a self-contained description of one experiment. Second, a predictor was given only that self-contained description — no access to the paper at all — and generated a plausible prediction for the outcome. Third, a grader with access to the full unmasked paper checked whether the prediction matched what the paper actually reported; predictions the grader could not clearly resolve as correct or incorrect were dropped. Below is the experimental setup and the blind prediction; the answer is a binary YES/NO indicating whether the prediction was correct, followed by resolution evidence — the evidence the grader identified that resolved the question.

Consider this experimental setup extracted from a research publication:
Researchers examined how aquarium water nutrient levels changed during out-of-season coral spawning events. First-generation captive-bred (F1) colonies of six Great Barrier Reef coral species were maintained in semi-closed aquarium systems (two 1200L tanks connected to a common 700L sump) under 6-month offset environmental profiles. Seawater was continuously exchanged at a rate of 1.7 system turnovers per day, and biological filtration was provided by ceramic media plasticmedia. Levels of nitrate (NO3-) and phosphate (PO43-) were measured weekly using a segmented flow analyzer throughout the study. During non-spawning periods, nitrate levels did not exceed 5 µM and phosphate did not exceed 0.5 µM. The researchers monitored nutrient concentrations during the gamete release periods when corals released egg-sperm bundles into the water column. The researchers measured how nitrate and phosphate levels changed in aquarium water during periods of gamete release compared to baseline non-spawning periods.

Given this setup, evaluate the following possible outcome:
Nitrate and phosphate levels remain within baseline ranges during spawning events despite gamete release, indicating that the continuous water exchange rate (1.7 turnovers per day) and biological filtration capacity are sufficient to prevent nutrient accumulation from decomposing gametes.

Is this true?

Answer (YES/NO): NO